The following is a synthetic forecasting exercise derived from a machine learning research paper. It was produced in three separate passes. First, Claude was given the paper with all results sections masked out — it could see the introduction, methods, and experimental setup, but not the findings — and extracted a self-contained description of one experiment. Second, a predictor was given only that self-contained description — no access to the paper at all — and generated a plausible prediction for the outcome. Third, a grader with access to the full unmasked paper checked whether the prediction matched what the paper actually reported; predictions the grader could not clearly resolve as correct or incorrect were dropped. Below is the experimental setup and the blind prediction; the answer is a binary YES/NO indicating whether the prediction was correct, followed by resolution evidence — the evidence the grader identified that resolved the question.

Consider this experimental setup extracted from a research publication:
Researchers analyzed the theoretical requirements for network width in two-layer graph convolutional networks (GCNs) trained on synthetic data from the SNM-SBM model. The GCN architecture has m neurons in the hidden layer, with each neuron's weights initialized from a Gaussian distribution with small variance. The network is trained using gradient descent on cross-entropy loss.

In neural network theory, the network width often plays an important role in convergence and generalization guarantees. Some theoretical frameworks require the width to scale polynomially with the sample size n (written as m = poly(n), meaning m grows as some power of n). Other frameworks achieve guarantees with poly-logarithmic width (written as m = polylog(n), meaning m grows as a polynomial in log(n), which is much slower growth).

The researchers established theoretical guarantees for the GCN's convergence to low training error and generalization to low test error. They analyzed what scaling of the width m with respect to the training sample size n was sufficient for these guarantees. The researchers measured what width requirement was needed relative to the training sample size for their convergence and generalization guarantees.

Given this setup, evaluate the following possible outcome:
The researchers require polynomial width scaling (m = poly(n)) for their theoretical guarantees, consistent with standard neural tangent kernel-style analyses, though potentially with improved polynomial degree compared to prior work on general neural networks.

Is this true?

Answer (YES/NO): NO